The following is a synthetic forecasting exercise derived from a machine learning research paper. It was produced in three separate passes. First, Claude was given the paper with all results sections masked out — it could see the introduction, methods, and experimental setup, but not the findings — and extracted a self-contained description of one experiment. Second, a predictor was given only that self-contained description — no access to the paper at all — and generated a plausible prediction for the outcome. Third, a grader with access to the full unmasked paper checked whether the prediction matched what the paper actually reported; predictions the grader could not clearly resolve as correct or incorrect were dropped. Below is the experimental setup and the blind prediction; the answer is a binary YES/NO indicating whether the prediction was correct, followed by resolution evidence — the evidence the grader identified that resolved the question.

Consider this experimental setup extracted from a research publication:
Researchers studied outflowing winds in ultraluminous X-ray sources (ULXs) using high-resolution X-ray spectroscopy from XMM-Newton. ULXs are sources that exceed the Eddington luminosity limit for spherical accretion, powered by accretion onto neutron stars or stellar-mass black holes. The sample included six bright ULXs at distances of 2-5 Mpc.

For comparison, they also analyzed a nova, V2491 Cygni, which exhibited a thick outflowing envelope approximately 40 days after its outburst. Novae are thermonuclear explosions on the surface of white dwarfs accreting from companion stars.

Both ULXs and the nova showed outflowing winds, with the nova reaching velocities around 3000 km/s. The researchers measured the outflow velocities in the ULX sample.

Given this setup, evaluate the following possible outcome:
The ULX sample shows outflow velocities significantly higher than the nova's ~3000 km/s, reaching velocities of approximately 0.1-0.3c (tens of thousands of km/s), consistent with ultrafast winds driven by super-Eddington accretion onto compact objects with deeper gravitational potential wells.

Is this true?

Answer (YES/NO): YES